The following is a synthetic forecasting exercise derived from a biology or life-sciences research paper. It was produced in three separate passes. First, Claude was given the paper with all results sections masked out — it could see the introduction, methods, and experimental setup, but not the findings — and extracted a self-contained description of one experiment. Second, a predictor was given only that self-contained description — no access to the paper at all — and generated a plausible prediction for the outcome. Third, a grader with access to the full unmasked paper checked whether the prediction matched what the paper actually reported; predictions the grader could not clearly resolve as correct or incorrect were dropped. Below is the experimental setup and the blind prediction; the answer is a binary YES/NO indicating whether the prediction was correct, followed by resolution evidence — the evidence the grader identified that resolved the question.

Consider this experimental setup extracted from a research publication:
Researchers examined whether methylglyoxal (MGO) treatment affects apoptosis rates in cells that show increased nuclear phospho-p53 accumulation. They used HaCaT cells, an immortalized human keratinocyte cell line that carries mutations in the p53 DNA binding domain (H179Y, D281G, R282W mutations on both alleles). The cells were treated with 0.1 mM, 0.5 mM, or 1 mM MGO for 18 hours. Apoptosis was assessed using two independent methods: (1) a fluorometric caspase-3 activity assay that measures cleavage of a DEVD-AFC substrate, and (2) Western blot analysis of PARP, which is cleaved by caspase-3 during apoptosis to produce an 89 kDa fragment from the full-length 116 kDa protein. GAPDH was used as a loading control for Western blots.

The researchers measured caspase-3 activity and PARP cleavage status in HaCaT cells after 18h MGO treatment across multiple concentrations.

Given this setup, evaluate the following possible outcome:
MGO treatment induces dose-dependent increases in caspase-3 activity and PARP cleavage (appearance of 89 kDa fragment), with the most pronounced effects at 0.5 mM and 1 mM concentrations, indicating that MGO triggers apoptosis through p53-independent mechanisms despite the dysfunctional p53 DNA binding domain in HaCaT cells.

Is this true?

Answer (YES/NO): NO